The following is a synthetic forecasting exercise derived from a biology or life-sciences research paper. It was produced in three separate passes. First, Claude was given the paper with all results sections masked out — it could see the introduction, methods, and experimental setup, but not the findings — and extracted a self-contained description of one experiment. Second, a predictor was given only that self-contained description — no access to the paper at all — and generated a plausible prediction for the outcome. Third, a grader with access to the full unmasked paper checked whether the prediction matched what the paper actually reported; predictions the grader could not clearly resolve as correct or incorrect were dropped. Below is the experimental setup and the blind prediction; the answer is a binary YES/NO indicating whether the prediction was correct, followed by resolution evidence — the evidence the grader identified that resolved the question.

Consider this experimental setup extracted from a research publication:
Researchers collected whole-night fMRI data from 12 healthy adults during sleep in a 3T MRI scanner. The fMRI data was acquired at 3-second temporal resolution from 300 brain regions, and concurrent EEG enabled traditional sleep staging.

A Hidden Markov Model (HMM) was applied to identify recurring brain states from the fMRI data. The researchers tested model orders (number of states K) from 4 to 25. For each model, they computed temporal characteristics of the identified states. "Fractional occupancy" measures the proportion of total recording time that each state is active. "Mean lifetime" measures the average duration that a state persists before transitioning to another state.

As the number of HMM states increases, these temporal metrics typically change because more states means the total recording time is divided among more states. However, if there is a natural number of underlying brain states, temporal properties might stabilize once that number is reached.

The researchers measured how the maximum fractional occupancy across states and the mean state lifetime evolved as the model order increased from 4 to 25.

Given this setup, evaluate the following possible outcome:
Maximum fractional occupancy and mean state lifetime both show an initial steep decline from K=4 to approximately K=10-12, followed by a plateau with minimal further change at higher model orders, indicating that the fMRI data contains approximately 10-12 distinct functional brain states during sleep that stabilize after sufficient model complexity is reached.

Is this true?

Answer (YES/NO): NO